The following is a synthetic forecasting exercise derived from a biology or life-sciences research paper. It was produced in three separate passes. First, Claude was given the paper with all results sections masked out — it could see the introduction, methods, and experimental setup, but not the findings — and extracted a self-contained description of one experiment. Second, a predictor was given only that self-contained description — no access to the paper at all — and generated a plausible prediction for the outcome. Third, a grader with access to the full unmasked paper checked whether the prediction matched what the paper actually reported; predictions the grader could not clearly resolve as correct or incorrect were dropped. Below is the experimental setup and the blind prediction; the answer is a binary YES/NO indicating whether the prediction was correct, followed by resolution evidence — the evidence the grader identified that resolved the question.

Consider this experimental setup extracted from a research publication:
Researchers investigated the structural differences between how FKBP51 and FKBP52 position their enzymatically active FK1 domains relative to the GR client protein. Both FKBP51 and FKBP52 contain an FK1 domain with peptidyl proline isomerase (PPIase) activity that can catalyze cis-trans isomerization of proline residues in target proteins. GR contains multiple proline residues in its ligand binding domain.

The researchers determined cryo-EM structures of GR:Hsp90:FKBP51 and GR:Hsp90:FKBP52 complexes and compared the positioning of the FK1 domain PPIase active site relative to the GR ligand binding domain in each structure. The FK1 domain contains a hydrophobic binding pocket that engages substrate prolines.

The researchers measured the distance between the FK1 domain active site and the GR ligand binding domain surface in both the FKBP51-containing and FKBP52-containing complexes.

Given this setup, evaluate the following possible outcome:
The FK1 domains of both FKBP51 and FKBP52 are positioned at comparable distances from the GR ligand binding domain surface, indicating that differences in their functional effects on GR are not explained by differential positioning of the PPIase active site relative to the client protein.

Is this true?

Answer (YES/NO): YES